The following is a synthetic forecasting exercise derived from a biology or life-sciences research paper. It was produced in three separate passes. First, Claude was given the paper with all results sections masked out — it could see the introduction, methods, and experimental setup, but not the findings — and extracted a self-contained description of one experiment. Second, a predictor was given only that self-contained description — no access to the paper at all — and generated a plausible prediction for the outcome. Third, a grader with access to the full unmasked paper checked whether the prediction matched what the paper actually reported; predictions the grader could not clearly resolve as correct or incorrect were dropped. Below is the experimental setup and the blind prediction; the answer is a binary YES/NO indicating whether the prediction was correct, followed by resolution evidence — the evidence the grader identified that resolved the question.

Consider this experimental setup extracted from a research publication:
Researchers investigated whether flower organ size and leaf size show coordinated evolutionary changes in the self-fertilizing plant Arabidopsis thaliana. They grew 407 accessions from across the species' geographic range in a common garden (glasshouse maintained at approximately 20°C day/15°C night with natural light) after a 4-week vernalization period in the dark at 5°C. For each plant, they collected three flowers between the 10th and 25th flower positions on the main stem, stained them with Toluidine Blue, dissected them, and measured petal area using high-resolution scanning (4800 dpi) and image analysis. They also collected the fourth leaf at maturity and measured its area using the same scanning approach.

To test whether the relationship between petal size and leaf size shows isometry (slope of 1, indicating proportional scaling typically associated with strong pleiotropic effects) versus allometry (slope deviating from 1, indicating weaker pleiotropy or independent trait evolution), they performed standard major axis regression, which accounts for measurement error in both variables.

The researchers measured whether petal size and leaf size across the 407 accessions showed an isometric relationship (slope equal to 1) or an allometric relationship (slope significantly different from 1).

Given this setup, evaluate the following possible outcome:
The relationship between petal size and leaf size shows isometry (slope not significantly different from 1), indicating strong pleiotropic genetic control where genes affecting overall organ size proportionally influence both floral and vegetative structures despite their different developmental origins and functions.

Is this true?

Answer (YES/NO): NO